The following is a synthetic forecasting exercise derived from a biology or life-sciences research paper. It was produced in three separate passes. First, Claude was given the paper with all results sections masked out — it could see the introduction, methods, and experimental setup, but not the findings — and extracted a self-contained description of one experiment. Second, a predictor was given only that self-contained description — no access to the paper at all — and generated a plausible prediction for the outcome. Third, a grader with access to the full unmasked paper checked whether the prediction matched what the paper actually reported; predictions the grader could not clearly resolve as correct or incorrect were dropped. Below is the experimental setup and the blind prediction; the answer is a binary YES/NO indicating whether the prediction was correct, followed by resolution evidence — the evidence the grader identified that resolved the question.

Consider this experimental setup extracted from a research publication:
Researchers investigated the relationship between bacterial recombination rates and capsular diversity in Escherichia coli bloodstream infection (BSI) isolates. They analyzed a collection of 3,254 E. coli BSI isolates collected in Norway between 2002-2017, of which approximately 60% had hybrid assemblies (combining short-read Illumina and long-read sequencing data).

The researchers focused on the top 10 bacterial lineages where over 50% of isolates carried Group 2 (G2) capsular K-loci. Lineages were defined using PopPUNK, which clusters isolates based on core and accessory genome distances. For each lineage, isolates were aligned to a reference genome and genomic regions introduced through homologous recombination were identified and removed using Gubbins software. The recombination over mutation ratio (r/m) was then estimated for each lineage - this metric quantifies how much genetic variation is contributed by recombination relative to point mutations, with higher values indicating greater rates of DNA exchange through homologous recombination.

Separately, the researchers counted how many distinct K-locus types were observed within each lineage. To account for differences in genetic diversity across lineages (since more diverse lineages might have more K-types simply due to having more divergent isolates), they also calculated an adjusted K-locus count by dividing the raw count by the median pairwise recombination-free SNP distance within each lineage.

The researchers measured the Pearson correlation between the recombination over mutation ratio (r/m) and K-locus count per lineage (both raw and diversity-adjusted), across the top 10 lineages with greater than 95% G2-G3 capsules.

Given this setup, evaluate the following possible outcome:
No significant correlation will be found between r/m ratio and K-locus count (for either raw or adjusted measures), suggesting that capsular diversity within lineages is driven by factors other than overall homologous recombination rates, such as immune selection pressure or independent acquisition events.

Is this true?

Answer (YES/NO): NO